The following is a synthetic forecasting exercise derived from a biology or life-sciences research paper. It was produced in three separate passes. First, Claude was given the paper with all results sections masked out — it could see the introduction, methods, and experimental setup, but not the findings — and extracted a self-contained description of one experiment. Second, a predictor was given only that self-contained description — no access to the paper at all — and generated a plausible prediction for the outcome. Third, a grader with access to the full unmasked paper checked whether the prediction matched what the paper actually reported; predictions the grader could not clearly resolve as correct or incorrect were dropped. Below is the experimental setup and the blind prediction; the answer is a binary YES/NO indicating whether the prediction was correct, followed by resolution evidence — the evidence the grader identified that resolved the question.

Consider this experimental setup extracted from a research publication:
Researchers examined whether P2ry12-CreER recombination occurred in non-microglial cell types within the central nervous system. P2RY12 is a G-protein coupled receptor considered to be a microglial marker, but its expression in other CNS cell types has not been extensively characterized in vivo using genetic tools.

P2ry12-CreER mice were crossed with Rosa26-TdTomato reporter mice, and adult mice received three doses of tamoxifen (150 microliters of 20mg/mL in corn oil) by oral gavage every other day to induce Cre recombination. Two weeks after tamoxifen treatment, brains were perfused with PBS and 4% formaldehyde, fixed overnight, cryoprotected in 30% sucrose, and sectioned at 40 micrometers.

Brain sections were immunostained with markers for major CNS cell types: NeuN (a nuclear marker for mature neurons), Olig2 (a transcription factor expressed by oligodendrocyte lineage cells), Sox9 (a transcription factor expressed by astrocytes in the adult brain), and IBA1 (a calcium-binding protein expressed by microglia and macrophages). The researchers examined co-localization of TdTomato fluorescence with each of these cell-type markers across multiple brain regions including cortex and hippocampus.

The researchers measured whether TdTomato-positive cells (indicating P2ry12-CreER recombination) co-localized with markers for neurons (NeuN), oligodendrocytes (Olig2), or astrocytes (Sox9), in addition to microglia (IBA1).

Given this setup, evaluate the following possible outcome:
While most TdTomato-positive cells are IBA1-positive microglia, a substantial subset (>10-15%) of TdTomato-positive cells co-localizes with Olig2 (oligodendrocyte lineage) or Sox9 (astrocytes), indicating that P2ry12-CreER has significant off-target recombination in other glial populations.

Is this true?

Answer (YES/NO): NO